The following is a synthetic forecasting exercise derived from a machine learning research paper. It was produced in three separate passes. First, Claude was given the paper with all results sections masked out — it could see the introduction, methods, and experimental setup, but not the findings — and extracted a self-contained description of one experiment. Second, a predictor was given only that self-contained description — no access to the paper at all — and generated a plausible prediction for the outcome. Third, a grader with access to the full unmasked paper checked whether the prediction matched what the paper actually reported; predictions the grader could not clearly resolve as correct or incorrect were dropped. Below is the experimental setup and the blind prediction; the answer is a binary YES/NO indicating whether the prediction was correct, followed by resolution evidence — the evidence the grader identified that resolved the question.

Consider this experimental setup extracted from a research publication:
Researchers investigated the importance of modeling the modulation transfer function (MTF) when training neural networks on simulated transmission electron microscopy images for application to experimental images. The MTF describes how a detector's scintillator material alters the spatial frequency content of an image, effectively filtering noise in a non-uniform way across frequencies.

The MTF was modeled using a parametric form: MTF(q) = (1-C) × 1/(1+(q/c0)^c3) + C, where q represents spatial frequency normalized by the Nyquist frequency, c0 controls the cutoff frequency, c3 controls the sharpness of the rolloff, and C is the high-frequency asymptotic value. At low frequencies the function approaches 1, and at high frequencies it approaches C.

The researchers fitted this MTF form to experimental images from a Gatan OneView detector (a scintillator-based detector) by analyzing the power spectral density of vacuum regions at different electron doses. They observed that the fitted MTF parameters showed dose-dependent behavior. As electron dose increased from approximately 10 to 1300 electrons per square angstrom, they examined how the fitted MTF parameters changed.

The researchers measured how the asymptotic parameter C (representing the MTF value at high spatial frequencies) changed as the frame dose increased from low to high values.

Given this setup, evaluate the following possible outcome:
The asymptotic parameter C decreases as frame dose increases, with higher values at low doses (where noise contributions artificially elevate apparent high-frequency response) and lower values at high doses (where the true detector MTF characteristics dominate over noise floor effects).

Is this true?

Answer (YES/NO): YES